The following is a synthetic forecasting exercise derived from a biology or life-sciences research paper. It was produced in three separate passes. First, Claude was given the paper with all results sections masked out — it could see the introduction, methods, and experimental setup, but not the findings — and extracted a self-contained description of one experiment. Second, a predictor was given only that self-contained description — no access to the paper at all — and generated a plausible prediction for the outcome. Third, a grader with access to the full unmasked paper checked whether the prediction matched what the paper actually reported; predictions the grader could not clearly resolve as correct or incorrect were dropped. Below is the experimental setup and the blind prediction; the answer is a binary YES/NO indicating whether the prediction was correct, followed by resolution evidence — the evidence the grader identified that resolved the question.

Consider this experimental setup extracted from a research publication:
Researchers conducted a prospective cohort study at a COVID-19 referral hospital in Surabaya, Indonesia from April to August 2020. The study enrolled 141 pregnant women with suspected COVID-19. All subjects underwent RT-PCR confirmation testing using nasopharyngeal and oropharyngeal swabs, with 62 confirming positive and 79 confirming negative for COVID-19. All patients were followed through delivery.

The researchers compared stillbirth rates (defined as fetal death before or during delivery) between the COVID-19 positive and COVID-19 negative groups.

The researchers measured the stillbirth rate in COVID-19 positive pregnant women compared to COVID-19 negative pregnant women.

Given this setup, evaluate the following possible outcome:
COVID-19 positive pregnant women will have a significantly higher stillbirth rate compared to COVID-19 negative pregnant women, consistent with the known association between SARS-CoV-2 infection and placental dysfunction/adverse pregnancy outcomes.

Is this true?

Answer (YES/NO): NO